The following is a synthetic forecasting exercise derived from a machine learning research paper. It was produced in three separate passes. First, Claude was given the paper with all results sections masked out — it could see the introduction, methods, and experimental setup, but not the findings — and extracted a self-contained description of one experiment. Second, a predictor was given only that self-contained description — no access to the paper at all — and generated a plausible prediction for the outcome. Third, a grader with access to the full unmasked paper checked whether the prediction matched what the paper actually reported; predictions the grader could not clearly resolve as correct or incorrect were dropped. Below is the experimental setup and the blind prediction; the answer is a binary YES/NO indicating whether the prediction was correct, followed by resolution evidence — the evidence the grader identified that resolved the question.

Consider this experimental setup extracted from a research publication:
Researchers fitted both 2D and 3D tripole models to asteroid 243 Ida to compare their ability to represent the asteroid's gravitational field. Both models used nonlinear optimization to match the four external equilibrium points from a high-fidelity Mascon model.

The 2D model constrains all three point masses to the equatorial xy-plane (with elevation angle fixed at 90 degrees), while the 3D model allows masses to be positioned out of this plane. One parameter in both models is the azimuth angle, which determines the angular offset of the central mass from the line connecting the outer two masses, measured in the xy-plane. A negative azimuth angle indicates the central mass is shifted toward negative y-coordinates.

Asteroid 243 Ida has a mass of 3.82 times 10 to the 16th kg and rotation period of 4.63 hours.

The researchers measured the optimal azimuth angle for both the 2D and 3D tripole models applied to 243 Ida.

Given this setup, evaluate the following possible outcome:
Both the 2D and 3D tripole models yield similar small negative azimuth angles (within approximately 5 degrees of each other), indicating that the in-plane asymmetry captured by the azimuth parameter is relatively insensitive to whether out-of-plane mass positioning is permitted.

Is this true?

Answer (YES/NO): YES